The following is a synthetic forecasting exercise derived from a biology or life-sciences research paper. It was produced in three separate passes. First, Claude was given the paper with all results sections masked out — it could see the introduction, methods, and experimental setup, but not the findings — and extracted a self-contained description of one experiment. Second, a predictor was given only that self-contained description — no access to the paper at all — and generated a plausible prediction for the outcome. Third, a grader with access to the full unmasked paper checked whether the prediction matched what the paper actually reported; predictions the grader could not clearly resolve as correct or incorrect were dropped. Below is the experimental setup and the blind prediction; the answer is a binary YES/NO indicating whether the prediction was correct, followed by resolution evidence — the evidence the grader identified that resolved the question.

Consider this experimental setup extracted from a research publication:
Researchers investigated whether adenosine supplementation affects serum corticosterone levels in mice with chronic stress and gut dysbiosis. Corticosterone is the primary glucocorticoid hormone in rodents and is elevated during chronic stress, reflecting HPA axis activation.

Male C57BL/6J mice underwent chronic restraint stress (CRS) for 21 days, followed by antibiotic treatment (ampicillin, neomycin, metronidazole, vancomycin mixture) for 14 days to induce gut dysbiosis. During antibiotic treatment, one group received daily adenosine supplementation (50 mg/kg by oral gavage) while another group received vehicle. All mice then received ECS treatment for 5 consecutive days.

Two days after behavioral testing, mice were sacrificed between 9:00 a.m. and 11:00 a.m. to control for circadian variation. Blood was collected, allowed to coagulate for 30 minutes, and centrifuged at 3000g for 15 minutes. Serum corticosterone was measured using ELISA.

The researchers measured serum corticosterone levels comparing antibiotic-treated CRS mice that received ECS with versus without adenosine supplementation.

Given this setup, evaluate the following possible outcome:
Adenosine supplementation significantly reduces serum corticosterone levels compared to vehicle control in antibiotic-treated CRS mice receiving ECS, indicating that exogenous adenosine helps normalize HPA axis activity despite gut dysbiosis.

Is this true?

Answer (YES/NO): YES